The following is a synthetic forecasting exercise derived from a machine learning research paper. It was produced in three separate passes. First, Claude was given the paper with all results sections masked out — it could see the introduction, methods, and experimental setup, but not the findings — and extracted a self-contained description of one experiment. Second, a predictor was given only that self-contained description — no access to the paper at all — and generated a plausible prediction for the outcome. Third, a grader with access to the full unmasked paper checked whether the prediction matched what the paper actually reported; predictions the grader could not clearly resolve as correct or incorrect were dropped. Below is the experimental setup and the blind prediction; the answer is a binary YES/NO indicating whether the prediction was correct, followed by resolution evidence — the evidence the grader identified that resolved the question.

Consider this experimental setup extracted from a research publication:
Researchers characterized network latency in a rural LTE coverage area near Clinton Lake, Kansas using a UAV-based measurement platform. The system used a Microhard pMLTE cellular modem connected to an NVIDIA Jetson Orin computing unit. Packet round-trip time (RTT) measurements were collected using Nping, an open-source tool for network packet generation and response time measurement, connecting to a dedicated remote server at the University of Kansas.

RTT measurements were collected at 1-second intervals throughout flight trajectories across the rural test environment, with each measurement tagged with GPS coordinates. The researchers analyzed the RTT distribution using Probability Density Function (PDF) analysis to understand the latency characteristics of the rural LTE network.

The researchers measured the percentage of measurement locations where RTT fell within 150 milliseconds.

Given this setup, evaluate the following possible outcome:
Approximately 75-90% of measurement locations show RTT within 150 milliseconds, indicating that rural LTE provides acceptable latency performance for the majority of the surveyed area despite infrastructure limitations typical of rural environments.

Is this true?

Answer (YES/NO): YES